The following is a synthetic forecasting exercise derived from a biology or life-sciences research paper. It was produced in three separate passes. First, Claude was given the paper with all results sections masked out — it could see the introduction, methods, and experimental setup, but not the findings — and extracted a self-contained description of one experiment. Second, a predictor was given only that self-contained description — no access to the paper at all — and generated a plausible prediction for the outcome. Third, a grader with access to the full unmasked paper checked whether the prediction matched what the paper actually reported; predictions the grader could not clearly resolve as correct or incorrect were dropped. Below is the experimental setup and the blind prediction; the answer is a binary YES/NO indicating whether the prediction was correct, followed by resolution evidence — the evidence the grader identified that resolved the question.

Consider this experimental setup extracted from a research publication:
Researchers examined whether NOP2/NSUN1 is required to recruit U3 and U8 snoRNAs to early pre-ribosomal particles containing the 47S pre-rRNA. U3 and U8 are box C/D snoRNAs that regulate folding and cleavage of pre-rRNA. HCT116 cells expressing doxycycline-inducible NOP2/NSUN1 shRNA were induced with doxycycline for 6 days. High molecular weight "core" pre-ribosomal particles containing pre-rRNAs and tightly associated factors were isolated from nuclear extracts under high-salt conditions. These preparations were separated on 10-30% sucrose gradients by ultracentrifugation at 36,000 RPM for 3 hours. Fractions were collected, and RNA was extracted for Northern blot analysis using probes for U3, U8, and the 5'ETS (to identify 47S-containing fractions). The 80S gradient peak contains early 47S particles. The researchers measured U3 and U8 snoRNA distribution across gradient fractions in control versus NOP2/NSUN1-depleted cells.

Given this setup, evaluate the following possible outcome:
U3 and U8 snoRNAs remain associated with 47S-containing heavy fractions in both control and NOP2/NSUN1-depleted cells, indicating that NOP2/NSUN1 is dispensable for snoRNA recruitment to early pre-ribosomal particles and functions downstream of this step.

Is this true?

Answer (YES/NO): NO